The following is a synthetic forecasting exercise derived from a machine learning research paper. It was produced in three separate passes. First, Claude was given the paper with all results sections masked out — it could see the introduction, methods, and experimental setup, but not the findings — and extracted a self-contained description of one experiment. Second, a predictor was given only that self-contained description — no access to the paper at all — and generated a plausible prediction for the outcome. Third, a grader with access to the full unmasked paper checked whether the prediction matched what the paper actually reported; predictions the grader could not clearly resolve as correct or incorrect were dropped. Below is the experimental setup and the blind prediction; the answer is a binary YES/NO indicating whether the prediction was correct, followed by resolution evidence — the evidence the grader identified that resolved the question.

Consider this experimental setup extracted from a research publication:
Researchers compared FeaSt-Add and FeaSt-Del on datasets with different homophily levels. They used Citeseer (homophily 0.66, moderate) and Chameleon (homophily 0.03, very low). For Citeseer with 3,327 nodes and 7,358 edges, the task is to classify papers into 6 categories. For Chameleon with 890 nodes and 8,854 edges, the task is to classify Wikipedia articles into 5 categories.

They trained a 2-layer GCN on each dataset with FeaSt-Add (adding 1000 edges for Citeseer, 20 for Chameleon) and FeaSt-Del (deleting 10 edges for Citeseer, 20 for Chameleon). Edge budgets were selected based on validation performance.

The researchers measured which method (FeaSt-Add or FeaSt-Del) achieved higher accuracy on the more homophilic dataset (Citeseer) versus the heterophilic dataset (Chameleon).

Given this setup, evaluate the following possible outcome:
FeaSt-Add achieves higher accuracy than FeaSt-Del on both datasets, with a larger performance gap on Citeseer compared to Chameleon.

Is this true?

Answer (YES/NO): NO